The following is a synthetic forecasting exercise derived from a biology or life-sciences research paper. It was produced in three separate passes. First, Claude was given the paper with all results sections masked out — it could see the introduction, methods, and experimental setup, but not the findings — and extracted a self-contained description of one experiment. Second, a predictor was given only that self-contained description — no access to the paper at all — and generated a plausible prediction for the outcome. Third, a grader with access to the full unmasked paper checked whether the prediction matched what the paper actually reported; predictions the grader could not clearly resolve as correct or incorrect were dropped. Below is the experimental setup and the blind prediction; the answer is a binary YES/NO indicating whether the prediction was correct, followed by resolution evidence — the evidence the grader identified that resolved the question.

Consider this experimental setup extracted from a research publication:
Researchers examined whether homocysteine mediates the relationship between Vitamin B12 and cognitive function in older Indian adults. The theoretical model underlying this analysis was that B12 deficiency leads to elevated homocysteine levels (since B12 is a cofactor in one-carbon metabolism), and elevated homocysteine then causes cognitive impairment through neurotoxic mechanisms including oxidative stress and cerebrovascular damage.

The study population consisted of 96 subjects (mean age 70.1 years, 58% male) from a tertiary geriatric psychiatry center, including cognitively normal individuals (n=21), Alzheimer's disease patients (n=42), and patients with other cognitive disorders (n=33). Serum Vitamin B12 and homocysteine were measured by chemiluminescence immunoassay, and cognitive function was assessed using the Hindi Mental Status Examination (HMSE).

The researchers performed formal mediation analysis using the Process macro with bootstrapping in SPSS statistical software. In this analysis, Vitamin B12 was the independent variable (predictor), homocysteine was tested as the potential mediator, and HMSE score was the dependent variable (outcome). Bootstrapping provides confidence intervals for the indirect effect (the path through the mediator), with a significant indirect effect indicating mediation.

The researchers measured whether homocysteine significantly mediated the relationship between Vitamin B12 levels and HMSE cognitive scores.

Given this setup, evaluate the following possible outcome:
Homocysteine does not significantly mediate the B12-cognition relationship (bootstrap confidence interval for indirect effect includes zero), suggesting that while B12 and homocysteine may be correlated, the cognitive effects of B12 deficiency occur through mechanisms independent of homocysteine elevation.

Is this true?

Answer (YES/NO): YES